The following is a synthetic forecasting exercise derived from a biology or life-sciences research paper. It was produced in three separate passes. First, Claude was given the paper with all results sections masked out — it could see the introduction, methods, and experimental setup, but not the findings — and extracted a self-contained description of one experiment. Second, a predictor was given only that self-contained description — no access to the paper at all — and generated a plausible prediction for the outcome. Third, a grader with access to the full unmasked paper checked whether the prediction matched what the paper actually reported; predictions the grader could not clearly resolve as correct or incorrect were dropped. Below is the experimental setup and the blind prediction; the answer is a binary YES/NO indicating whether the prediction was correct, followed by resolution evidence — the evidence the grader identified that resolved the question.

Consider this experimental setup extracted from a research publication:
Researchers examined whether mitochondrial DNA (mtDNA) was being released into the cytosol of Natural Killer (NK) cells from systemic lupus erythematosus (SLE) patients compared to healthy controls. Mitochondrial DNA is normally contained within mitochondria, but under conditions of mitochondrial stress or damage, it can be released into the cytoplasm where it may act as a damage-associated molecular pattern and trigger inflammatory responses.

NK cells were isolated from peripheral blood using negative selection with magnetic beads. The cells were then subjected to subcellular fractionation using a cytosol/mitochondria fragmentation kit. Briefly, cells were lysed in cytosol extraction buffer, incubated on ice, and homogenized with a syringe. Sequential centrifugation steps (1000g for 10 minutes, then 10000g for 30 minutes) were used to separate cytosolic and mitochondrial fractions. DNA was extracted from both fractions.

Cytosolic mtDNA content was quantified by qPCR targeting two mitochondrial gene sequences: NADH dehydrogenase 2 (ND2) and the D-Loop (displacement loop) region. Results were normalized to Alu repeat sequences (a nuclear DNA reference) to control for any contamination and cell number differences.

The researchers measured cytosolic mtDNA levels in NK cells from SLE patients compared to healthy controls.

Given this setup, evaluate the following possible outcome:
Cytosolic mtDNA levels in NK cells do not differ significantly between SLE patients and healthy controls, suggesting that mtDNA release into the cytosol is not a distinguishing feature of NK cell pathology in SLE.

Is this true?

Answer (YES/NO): NO